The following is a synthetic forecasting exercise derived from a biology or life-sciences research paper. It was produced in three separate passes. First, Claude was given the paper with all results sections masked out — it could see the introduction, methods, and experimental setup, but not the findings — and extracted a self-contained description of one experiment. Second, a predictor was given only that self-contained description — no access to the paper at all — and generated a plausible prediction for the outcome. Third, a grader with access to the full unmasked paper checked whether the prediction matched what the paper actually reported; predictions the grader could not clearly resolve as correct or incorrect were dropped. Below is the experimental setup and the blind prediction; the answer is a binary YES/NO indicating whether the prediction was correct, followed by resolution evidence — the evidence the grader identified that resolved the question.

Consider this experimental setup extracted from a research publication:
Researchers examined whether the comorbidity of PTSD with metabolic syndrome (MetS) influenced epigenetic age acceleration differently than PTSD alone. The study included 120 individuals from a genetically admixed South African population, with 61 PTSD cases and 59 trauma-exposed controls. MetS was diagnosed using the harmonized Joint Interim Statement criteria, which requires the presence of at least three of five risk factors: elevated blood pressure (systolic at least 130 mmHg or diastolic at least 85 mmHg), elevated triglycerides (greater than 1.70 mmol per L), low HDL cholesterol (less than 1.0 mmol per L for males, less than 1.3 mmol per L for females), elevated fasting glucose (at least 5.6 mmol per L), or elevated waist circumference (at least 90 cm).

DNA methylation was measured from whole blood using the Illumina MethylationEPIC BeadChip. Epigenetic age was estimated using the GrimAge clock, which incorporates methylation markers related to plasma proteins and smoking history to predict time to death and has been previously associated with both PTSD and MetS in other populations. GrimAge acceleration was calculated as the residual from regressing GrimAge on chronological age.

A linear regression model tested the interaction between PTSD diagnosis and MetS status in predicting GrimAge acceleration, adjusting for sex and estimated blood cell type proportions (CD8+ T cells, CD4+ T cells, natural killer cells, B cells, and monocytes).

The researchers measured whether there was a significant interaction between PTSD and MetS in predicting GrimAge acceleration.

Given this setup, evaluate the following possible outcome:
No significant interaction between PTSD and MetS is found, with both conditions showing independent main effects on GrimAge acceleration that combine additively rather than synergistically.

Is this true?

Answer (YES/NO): NO